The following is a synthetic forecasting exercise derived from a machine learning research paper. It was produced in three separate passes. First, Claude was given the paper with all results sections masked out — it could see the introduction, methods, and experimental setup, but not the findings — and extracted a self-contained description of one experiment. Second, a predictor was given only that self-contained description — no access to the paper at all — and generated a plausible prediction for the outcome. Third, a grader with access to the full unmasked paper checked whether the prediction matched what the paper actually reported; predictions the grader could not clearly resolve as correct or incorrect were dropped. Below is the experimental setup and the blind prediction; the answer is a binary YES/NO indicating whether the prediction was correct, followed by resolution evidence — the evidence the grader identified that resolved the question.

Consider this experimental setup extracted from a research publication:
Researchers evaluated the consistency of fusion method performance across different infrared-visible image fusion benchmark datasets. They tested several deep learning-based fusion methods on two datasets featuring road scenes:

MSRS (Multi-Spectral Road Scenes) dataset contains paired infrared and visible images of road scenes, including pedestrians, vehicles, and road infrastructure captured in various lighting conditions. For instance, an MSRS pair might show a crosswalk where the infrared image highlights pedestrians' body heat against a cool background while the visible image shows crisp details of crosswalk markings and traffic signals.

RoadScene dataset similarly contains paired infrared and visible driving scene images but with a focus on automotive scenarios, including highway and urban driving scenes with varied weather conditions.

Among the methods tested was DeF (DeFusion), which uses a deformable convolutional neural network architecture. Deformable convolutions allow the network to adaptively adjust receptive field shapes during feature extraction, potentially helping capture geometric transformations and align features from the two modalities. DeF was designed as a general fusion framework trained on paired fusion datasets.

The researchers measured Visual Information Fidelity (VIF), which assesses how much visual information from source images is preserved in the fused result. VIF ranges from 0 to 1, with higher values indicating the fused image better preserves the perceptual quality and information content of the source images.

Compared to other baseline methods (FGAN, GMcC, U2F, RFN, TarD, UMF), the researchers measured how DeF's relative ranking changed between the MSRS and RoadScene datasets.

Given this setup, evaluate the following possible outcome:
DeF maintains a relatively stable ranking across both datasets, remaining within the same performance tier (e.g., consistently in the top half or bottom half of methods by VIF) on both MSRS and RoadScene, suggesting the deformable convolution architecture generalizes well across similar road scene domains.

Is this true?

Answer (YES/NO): YES